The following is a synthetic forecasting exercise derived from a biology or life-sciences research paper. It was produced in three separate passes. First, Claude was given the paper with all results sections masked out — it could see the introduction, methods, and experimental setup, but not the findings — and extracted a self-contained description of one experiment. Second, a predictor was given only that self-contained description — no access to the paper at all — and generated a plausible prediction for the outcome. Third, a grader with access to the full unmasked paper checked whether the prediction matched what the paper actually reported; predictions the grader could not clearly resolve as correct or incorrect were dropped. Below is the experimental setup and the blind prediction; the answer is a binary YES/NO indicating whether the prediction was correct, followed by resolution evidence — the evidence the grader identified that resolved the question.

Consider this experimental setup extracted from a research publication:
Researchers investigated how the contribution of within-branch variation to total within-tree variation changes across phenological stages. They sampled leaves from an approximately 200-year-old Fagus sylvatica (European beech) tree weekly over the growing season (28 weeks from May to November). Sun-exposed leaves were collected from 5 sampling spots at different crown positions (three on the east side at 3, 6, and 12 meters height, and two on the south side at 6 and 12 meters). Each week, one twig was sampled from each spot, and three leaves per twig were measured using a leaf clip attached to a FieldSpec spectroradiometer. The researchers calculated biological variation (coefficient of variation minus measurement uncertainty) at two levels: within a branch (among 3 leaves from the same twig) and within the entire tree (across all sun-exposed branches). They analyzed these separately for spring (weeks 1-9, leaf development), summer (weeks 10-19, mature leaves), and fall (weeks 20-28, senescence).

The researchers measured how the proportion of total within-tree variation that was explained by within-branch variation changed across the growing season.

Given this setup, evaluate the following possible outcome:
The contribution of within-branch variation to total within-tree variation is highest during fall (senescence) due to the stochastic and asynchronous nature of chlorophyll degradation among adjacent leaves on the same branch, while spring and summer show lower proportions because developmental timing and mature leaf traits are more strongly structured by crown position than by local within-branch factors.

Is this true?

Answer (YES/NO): YES